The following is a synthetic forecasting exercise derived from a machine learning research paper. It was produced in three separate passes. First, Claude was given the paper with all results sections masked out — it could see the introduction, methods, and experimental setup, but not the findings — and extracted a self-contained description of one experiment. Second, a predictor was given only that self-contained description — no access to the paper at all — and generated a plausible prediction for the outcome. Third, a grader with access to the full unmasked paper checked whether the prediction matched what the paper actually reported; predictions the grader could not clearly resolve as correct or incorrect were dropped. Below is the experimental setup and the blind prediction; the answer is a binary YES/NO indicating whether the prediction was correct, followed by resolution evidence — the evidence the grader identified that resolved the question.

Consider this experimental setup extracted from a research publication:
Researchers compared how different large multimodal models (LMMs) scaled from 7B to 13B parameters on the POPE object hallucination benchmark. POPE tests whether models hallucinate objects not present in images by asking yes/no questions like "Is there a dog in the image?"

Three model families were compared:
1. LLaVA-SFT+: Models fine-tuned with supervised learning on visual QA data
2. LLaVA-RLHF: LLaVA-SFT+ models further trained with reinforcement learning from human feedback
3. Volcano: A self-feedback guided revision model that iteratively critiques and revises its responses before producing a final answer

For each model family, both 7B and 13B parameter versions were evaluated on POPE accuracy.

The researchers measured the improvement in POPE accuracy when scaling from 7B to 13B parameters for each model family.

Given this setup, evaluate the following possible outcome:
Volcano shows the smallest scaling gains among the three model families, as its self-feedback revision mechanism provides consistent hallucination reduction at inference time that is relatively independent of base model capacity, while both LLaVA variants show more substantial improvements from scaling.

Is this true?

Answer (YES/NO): YES